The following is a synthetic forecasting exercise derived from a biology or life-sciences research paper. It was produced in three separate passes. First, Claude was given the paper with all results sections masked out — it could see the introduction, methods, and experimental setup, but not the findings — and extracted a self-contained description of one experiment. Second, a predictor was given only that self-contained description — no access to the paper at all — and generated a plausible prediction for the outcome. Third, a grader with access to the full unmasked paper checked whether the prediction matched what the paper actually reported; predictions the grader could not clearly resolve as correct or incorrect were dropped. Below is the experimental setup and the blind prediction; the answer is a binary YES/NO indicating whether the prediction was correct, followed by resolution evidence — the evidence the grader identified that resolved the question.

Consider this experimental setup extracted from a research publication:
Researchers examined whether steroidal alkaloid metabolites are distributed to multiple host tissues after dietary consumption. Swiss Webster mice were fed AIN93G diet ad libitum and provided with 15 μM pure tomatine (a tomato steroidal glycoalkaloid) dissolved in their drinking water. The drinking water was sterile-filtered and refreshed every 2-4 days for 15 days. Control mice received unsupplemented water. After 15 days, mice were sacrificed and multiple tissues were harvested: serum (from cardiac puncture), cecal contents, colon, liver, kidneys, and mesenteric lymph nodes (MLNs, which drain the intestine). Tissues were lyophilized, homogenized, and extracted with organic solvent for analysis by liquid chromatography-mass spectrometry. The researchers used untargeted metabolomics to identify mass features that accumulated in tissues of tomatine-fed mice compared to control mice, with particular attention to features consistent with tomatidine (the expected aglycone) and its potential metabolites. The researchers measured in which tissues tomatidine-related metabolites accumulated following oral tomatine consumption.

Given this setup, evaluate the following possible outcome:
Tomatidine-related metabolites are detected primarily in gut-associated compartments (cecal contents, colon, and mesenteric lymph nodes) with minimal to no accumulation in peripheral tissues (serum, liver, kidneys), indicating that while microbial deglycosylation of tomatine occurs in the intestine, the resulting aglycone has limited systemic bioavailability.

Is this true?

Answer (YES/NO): NO